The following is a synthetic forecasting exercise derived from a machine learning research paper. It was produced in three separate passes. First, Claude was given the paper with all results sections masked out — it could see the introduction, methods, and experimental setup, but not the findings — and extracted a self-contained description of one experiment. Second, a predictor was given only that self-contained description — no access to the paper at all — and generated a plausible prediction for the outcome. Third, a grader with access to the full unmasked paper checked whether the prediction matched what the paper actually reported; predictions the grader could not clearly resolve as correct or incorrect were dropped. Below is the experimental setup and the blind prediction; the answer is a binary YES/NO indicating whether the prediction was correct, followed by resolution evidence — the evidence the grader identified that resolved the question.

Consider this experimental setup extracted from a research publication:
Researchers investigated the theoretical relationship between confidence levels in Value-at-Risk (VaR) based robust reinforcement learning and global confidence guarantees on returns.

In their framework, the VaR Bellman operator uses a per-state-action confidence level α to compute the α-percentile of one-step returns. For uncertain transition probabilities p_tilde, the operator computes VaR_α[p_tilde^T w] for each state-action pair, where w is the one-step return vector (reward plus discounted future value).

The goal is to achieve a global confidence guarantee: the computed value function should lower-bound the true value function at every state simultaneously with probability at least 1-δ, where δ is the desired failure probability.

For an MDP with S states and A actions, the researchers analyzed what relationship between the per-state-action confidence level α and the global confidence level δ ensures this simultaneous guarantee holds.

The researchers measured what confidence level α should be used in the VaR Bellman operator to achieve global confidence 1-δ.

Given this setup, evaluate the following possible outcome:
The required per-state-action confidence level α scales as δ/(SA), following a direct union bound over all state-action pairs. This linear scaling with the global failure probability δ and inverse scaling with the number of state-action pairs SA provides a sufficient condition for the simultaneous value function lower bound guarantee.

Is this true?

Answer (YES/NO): NO